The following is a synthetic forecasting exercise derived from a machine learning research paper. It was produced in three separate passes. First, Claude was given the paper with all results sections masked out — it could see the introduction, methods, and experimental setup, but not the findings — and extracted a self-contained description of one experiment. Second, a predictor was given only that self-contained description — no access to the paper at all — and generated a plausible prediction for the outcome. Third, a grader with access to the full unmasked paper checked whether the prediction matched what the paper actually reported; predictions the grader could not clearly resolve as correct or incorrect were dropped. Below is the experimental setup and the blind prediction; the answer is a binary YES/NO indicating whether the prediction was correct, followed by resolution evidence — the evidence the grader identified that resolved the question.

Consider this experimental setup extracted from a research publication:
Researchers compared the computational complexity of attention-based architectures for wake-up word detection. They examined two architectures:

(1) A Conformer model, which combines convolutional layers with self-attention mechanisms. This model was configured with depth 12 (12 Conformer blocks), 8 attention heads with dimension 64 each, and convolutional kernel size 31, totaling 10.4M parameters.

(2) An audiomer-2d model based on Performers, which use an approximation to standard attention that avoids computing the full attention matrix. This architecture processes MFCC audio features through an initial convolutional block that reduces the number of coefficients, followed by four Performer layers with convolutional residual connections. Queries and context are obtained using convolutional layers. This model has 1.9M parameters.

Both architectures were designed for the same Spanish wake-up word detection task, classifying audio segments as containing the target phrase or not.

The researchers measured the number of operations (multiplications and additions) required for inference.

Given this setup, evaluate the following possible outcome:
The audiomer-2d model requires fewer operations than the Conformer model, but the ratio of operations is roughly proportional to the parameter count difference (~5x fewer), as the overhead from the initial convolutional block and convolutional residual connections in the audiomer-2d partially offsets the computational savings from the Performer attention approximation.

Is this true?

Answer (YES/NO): NO